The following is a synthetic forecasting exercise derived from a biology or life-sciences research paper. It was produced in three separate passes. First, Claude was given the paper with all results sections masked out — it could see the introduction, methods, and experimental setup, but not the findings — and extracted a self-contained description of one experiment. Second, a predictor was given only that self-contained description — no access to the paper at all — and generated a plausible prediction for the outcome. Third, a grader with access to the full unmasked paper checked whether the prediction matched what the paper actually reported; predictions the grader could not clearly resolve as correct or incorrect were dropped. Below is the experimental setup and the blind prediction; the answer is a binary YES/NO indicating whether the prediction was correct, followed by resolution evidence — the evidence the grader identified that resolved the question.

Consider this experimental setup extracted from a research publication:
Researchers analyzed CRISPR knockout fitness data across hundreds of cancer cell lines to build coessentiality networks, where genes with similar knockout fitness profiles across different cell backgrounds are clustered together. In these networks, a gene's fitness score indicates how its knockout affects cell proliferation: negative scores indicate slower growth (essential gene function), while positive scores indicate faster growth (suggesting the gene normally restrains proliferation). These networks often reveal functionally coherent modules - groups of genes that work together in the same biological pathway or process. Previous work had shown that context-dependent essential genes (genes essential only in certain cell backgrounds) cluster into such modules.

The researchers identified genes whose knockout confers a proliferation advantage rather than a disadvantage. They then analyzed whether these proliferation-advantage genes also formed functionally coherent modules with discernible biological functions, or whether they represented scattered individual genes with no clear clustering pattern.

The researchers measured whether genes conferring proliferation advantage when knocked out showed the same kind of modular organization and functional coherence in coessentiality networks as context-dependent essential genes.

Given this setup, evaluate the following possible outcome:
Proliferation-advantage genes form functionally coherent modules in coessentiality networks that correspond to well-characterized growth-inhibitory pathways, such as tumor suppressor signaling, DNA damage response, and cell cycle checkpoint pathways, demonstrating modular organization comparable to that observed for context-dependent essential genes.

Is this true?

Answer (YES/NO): YES